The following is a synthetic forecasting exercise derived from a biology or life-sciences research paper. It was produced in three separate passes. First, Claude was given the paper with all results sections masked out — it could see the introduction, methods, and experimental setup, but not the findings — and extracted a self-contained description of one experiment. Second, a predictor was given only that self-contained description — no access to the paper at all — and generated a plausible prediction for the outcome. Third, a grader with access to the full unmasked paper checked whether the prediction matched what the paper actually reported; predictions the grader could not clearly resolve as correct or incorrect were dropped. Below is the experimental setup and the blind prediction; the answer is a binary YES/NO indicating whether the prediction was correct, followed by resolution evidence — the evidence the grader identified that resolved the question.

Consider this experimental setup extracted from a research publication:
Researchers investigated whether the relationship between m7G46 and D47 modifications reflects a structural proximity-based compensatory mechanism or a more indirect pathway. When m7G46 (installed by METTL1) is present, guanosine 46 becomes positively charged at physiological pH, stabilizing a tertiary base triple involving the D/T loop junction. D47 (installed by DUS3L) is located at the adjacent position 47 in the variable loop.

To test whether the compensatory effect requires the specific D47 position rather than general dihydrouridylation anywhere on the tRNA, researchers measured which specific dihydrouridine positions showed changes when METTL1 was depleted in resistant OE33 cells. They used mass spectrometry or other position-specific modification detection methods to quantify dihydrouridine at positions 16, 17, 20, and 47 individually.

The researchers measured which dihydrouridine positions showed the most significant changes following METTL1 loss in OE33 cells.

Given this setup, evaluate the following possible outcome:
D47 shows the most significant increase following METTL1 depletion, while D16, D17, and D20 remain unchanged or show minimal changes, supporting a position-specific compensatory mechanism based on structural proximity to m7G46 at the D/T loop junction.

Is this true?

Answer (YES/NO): YES